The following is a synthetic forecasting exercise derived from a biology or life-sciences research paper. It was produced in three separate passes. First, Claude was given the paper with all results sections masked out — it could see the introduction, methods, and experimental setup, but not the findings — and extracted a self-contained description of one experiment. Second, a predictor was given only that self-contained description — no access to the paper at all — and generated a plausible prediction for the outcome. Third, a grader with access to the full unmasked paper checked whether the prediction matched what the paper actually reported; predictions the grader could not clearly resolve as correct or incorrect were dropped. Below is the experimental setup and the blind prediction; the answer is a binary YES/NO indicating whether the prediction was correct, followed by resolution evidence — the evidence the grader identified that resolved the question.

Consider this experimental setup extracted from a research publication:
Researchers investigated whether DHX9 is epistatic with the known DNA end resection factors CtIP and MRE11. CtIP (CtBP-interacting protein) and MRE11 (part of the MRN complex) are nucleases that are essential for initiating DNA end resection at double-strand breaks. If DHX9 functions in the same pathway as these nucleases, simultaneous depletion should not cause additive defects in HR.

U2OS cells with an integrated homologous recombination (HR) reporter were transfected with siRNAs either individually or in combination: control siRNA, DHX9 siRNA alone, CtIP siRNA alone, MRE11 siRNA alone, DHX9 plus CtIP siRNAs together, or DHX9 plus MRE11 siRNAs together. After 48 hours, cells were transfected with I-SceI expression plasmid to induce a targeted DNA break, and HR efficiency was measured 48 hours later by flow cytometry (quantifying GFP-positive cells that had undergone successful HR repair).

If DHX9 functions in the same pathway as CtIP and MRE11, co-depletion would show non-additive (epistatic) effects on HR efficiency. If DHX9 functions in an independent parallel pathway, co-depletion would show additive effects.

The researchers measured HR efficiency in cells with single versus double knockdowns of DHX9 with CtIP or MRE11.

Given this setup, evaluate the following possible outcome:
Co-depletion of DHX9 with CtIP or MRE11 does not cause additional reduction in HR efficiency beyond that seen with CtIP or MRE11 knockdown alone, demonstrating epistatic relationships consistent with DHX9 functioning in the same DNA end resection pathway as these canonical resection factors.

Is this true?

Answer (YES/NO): NO